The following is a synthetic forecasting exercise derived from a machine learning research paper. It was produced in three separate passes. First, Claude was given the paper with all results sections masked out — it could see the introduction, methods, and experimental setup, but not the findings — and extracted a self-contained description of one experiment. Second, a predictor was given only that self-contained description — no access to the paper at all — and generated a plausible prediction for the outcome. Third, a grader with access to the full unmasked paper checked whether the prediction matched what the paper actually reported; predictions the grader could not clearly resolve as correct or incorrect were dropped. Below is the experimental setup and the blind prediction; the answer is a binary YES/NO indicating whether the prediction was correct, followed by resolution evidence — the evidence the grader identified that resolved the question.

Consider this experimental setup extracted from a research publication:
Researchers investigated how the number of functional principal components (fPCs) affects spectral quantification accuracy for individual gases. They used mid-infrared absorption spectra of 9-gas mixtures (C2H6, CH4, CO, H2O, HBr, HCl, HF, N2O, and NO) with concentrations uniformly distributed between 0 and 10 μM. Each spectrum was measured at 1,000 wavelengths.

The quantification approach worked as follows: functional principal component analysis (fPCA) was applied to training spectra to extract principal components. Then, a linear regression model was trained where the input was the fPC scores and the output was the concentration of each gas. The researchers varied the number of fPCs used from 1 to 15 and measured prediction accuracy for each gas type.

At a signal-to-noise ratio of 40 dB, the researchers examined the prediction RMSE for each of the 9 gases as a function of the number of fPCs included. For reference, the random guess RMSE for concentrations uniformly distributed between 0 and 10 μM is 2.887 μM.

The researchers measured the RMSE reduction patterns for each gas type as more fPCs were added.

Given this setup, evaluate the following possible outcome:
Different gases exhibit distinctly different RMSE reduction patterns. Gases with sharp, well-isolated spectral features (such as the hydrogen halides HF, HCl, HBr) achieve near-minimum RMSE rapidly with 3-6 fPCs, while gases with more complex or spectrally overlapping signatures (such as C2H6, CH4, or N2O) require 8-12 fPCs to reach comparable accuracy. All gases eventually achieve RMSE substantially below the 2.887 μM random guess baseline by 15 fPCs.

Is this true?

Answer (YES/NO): NO